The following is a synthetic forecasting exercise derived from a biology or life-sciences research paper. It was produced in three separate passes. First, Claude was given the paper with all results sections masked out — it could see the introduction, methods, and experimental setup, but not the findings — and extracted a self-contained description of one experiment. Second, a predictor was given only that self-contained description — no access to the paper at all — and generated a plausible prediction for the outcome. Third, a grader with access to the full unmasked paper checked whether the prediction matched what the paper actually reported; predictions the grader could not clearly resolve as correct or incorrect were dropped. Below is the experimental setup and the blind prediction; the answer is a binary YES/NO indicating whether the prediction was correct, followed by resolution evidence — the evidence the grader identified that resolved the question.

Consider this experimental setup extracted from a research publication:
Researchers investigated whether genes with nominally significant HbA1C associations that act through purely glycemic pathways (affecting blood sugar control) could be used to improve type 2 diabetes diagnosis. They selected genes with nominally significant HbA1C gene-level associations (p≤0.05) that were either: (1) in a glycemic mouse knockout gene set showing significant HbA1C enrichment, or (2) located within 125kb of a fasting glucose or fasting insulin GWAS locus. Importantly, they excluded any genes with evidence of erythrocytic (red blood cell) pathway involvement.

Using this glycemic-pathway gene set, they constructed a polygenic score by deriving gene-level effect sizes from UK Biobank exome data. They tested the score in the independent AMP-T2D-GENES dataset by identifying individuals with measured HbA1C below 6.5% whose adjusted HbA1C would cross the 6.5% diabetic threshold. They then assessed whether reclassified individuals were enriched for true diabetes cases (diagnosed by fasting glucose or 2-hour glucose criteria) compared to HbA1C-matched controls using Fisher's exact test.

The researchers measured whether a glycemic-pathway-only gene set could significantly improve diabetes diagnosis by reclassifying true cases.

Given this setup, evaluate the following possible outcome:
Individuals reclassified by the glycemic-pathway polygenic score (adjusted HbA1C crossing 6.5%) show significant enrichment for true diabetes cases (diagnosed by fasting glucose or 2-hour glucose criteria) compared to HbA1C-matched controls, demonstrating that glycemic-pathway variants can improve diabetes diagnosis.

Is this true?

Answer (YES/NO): NO